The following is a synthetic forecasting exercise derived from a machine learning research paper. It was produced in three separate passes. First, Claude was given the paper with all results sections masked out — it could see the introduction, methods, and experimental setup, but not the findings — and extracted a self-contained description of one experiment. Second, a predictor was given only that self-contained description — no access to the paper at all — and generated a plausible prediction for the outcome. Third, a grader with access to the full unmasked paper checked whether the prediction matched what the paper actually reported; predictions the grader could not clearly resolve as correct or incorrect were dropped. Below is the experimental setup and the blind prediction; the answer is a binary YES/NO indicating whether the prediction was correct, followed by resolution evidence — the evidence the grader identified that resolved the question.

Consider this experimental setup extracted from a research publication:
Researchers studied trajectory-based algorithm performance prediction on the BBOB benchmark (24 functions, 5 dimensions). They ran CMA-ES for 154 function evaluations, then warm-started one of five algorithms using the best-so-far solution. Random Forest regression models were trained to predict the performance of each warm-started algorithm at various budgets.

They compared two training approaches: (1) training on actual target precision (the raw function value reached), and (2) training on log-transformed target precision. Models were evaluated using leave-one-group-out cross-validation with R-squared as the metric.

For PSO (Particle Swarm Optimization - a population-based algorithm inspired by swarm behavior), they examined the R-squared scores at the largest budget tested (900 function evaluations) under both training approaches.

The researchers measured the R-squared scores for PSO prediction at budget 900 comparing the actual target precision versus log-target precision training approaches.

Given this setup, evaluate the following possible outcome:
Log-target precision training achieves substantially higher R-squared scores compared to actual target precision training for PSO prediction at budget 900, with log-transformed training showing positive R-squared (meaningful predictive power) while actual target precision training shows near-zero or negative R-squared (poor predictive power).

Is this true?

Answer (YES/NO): YES